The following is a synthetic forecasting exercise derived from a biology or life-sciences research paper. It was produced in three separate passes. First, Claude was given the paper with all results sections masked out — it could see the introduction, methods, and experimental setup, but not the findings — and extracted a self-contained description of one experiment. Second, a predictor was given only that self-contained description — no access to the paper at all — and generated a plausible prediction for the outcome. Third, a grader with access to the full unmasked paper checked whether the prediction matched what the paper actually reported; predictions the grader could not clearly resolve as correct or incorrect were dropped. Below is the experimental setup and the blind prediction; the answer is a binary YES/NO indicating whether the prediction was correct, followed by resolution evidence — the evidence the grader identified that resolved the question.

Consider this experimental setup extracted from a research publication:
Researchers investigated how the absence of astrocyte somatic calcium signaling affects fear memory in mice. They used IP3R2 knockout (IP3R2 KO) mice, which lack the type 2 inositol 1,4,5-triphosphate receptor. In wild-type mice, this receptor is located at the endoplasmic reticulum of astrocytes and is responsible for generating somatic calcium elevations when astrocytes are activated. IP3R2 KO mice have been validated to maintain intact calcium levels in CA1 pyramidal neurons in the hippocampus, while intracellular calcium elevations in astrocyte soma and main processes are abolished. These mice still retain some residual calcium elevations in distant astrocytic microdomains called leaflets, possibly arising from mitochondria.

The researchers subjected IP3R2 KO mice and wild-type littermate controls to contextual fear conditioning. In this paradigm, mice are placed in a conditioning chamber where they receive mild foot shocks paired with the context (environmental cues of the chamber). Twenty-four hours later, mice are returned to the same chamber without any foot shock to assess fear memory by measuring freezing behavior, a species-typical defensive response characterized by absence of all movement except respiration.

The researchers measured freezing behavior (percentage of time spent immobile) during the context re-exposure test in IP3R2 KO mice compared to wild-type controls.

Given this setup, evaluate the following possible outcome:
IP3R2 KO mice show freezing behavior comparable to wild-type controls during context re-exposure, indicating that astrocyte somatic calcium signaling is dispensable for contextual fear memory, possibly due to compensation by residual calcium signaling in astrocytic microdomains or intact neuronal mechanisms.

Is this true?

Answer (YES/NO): NO